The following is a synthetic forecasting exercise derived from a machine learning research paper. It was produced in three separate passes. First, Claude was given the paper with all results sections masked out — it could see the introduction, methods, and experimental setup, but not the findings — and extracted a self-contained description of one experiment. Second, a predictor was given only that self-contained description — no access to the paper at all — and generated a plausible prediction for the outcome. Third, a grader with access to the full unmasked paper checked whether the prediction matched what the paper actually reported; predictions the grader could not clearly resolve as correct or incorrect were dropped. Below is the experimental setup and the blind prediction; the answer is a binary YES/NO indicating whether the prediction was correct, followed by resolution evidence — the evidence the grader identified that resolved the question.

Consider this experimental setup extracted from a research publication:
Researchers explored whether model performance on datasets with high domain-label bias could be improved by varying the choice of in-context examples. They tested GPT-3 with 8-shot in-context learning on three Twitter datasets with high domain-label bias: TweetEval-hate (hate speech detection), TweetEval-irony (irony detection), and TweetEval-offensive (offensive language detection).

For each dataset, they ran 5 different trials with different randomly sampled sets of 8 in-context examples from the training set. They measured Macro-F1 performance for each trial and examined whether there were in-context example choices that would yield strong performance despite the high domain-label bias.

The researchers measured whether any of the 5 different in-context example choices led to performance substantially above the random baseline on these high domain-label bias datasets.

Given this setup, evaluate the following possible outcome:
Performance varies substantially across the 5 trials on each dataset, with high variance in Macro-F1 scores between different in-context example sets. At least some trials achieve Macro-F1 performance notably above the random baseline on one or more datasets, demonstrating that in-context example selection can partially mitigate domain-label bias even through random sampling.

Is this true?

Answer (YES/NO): NO